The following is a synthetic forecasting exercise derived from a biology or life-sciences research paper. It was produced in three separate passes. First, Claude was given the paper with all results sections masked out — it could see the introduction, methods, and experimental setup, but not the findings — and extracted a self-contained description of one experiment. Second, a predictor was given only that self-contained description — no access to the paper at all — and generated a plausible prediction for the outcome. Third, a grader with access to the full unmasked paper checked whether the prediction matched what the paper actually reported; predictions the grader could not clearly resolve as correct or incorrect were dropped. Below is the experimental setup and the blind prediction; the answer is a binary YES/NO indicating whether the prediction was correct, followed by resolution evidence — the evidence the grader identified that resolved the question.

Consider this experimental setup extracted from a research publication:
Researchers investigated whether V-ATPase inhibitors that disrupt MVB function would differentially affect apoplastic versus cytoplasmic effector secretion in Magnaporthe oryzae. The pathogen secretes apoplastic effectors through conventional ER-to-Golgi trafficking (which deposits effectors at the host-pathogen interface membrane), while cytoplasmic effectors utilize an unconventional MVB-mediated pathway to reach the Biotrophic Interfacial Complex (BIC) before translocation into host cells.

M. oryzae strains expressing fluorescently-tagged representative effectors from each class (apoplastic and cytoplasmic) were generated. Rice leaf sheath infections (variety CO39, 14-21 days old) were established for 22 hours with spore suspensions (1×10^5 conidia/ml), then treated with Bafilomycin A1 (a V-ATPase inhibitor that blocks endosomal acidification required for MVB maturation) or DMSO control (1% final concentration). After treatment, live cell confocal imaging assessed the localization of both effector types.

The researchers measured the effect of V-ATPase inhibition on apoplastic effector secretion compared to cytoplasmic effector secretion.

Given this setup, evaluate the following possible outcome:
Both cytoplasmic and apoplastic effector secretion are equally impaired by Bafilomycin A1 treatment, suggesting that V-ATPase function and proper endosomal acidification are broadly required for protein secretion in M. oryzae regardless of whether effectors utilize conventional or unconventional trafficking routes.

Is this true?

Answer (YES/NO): NO